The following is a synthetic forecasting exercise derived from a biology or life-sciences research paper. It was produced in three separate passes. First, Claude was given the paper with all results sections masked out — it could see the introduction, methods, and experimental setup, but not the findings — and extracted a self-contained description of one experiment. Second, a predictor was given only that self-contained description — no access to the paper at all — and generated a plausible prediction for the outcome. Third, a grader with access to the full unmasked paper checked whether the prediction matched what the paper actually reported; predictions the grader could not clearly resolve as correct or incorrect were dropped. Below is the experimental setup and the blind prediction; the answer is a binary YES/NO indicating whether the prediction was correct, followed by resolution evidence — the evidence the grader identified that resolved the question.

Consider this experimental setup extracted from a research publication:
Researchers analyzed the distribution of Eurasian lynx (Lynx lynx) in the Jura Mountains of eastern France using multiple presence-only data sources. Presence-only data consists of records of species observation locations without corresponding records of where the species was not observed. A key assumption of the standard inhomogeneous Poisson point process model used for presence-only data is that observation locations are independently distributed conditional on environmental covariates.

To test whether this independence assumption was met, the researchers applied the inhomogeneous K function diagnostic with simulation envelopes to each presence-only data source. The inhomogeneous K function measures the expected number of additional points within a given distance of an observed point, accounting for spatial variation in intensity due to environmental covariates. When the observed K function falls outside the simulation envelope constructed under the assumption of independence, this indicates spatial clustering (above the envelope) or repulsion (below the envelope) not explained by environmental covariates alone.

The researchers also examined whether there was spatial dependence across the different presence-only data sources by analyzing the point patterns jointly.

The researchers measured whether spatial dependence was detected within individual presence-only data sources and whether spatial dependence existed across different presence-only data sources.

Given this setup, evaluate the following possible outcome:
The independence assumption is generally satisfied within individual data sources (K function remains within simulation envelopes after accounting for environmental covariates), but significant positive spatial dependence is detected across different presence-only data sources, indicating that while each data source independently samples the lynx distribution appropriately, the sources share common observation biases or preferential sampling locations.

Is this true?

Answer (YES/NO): NO